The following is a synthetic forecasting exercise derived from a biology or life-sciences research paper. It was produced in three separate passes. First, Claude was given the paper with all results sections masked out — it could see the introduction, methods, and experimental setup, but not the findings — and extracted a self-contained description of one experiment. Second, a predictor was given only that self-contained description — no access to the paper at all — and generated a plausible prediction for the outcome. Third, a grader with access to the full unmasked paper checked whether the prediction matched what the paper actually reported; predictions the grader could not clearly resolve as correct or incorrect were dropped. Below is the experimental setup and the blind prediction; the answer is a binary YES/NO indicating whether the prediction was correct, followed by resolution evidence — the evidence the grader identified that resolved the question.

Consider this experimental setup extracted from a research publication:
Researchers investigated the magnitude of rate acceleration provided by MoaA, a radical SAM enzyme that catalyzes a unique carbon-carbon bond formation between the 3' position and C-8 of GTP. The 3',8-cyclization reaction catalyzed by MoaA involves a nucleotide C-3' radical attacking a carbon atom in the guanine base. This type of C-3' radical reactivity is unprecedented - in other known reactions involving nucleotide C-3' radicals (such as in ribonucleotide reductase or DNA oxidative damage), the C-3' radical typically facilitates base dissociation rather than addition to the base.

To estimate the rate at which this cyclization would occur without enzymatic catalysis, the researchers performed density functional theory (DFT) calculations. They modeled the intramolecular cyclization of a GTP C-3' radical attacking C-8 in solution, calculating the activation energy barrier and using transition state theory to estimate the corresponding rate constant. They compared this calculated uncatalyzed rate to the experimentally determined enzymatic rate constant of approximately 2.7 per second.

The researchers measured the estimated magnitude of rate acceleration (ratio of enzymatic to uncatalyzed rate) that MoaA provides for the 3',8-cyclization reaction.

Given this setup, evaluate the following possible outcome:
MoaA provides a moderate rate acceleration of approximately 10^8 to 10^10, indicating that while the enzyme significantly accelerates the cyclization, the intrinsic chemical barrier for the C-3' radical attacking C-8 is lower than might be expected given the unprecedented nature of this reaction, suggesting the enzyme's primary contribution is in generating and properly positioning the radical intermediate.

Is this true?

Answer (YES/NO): NO